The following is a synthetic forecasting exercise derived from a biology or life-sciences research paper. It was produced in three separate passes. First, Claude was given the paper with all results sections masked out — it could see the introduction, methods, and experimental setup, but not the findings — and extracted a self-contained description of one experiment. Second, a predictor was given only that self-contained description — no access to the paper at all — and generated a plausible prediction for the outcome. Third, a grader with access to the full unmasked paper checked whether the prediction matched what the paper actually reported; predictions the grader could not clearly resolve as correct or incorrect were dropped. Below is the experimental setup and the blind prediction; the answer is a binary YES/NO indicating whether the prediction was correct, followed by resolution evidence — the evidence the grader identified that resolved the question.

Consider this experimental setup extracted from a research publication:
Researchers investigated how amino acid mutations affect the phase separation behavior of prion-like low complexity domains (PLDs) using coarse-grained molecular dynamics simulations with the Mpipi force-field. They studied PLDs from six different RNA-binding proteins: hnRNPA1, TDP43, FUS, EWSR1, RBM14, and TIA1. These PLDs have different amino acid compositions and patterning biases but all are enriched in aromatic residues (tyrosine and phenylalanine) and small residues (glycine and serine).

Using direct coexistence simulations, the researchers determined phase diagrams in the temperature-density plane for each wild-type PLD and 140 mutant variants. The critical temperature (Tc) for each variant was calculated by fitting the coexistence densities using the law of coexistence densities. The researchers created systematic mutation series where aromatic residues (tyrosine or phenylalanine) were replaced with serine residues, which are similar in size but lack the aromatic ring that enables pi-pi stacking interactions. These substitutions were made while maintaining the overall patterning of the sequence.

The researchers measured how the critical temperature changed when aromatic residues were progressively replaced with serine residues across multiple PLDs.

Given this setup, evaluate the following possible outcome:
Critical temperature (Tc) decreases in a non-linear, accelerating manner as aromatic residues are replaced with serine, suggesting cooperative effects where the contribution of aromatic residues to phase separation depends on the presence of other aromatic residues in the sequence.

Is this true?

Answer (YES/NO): NO